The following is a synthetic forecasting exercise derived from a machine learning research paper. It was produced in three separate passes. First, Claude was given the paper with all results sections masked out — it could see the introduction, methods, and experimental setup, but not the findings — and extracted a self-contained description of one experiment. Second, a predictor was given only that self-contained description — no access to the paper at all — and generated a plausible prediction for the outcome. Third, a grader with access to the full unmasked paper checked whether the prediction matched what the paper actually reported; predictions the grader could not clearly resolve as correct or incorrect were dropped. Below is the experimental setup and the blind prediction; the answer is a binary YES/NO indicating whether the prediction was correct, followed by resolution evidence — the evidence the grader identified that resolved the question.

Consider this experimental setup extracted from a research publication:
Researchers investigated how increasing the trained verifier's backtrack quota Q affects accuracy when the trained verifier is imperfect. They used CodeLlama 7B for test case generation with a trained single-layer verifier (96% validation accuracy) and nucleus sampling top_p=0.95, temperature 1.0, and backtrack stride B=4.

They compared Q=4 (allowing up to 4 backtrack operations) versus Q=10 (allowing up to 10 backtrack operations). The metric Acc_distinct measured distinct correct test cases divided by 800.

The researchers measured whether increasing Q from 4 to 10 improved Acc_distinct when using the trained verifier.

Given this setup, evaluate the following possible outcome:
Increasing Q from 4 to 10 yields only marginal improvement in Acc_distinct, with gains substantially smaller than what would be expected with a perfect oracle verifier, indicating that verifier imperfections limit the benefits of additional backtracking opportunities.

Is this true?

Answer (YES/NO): NO